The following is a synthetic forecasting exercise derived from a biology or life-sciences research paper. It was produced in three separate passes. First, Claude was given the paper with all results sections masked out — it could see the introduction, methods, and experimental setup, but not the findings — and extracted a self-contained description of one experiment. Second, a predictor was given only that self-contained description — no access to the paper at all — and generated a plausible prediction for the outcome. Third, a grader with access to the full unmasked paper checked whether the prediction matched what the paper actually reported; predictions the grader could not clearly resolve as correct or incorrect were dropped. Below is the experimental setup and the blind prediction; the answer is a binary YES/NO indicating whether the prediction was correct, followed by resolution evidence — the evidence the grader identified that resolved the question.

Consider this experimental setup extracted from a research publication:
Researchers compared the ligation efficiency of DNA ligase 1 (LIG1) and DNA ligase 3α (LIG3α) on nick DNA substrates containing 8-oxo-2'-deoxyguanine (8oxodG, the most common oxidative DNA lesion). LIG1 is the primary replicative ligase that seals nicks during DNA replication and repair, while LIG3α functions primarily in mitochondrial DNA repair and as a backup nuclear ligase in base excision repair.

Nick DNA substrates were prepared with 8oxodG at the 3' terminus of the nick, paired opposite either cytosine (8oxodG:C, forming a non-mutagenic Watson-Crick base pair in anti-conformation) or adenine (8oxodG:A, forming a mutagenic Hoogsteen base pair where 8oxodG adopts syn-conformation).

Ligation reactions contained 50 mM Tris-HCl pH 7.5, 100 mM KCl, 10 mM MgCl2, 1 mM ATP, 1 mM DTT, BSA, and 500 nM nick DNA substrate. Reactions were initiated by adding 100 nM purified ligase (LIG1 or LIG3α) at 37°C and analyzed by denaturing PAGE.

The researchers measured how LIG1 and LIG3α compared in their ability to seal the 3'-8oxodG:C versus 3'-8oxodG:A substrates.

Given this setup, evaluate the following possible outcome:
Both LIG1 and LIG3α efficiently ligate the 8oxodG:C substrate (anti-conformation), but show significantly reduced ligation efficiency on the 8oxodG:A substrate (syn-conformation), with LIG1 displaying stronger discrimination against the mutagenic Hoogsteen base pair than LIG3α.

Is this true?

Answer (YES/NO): NO